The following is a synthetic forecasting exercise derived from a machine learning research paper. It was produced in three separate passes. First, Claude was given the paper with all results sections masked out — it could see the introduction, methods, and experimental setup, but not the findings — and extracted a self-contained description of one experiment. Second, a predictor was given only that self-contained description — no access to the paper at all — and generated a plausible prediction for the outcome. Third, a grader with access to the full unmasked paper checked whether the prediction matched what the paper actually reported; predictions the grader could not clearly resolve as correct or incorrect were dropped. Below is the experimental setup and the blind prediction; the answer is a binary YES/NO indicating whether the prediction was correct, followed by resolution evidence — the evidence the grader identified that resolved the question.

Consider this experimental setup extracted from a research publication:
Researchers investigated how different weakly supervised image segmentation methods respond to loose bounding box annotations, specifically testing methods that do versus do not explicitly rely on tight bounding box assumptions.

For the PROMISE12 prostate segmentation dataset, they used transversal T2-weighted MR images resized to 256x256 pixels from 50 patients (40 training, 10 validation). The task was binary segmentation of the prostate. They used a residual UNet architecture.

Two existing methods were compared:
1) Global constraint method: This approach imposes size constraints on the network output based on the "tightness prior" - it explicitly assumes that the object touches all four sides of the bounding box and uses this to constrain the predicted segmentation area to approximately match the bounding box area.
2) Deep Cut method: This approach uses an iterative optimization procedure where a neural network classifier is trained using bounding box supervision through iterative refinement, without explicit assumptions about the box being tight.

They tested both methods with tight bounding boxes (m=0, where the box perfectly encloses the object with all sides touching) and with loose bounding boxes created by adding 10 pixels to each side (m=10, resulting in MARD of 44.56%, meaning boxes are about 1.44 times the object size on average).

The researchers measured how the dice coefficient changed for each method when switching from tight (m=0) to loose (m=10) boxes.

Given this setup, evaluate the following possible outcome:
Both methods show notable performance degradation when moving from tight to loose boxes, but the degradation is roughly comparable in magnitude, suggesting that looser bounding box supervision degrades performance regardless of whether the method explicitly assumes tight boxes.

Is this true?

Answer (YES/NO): NO